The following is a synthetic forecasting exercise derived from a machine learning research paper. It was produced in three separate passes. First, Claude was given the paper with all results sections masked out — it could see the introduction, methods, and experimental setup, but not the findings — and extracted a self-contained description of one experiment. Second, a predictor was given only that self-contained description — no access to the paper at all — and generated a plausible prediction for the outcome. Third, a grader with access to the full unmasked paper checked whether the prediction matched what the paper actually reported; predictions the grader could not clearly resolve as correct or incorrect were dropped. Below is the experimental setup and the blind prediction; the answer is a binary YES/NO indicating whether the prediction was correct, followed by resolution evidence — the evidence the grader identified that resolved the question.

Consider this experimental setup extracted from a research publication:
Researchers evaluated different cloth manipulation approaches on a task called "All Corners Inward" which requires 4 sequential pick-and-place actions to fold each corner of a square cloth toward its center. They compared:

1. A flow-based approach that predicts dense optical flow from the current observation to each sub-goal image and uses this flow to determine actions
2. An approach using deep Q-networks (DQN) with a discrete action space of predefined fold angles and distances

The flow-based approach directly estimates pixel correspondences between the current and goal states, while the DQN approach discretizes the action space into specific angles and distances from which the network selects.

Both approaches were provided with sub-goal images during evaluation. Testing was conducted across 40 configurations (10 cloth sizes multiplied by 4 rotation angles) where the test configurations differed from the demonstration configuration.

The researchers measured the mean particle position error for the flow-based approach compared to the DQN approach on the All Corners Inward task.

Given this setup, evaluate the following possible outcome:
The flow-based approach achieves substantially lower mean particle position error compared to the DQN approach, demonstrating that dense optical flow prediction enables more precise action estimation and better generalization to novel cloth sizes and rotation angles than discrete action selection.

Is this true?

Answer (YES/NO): NO